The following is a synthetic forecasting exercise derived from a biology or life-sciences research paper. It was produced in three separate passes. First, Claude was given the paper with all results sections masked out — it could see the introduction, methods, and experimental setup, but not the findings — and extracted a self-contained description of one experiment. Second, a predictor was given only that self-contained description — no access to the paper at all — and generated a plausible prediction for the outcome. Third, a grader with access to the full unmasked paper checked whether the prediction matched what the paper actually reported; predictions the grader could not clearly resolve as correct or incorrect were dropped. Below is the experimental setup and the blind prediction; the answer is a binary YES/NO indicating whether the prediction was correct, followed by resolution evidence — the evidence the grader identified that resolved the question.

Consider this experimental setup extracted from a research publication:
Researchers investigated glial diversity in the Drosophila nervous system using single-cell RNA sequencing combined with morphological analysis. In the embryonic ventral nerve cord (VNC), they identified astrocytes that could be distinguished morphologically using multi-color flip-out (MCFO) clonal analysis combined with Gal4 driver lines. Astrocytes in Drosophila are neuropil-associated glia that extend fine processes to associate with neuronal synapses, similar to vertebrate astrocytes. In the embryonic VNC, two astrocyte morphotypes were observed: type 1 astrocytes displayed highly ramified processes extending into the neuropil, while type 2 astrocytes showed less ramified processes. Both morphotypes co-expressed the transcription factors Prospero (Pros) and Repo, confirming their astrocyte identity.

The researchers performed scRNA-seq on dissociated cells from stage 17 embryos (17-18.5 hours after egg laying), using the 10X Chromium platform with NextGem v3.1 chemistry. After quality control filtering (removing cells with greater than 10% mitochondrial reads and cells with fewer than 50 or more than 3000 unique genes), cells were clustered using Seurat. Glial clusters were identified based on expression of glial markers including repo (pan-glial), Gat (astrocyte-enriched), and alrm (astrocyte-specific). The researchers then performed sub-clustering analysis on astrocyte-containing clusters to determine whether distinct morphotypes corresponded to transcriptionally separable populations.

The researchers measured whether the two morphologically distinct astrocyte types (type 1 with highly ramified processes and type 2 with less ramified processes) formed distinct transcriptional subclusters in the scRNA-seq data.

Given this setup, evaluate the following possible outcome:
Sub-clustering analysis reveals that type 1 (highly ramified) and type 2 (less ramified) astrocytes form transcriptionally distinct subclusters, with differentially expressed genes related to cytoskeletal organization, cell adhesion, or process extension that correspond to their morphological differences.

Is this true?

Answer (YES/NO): NO